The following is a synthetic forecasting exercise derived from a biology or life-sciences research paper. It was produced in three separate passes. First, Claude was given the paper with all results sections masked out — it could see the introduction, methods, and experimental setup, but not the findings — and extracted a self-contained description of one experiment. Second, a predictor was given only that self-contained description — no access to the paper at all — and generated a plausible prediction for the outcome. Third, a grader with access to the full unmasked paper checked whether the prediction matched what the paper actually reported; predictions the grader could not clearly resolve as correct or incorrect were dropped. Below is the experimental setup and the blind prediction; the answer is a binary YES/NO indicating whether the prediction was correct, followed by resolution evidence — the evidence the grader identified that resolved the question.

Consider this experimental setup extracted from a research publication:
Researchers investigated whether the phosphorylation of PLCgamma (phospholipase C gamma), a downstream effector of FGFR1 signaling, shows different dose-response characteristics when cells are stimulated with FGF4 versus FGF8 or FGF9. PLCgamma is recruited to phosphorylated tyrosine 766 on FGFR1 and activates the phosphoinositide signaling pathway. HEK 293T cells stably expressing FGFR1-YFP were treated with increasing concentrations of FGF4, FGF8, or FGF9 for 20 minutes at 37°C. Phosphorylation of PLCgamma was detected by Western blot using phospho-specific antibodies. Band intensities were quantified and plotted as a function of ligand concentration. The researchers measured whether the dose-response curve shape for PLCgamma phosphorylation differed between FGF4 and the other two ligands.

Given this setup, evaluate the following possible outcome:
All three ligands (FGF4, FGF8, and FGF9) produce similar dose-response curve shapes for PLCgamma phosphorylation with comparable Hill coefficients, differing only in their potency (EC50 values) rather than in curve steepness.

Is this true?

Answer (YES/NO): NO